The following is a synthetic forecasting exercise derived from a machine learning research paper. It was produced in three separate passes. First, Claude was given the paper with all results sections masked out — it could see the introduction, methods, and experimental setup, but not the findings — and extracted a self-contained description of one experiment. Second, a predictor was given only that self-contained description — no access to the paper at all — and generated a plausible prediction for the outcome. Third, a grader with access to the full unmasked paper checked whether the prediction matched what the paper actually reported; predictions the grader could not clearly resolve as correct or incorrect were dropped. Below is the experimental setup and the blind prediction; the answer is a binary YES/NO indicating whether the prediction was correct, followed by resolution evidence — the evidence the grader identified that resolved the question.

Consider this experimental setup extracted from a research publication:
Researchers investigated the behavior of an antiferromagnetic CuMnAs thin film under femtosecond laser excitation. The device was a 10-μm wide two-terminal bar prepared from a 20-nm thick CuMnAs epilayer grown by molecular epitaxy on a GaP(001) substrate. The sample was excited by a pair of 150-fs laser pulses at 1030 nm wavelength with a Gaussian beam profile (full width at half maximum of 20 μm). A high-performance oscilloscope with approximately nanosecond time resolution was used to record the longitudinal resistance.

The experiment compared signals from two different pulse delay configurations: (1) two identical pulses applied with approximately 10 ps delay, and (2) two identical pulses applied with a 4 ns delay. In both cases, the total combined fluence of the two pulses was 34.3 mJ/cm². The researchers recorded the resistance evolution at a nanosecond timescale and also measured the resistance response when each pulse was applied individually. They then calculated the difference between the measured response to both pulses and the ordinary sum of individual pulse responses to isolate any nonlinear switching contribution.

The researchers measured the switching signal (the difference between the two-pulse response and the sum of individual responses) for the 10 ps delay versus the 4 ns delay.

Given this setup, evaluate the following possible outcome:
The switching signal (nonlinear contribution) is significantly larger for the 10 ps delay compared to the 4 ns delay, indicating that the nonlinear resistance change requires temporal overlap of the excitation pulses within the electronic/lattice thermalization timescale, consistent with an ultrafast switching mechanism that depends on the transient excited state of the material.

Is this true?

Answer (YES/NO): YES